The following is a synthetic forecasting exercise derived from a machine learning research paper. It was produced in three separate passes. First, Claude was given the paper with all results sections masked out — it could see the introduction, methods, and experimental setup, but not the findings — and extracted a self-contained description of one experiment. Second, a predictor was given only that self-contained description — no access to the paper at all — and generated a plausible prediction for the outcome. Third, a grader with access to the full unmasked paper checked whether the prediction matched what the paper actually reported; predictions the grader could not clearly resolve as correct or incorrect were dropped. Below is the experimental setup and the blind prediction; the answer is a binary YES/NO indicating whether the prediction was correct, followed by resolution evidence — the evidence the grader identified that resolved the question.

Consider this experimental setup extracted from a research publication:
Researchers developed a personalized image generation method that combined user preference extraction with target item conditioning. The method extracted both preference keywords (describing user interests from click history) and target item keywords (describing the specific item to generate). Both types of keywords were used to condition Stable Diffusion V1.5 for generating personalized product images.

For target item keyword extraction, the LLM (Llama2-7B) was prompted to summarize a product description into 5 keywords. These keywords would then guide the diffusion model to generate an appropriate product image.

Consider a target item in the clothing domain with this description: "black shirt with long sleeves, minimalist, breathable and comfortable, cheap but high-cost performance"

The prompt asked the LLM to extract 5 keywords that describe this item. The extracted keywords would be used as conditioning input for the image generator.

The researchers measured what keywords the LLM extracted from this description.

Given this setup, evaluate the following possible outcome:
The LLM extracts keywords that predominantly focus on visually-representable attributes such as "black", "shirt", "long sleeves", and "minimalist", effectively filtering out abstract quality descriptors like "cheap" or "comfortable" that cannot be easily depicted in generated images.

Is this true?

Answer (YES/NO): NO